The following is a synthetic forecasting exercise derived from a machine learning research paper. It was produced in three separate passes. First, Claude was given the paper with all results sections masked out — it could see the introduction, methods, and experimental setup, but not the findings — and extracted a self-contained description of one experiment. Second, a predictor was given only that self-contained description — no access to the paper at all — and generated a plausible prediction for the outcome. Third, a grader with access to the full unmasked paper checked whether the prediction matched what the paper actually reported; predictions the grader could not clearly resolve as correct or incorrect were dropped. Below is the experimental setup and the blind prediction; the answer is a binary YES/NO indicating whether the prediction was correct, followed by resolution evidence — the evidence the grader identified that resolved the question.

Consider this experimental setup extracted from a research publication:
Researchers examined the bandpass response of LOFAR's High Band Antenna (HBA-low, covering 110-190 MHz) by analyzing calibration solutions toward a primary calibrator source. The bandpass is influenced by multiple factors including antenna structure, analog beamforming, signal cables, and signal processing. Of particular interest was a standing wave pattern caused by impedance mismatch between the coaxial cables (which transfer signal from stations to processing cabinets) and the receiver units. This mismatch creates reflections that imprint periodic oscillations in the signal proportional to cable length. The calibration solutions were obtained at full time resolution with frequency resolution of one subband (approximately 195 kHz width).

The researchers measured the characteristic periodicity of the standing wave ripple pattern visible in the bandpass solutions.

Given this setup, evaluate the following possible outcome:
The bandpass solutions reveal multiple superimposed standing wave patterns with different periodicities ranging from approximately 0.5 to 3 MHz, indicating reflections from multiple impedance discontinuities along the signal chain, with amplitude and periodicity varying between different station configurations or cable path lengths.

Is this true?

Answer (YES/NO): NO